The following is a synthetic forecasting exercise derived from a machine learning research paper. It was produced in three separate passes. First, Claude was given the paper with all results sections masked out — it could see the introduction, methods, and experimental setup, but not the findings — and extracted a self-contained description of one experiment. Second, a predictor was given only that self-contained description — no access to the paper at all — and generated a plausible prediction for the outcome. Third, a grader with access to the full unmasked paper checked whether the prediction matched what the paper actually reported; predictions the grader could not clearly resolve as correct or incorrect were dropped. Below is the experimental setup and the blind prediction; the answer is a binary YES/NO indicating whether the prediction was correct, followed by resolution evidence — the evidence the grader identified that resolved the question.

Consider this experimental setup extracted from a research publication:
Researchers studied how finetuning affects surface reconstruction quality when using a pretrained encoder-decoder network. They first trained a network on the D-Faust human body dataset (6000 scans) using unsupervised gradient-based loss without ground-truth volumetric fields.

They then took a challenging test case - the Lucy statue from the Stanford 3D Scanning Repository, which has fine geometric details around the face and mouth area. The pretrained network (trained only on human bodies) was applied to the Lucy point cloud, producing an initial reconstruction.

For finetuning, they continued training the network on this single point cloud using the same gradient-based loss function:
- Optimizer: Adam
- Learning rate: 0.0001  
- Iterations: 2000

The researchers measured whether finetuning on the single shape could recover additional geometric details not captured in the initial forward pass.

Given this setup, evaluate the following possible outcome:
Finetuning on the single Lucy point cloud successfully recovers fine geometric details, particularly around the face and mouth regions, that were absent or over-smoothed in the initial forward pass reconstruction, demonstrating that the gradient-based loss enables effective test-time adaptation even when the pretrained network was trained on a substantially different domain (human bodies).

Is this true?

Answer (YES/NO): YES